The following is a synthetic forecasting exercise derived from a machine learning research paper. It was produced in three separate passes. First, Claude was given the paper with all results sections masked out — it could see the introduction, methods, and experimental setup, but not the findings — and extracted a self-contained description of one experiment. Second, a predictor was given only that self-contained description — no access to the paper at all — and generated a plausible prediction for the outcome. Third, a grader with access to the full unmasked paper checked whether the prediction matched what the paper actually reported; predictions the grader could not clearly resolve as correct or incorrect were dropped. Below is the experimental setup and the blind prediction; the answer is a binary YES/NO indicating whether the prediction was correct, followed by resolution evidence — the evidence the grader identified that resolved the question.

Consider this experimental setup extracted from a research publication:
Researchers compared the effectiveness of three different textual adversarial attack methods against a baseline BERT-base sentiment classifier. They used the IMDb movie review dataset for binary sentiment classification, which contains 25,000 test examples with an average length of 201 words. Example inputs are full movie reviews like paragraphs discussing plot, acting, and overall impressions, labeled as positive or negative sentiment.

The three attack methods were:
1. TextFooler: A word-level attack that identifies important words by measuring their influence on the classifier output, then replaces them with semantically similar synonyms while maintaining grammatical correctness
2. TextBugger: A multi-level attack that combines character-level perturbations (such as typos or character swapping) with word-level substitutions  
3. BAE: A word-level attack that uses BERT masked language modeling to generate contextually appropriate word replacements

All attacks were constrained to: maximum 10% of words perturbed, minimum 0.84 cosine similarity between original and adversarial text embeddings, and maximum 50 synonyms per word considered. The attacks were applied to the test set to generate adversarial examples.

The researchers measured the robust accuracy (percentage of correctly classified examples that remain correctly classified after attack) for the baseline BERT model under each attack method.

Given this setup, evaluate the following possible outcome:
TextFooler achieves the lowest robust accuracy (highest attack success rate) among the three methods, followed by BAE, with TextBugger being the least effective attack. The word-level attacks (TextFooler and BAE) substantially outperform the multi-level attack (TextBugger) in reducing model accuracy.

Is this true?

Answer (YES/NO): NO